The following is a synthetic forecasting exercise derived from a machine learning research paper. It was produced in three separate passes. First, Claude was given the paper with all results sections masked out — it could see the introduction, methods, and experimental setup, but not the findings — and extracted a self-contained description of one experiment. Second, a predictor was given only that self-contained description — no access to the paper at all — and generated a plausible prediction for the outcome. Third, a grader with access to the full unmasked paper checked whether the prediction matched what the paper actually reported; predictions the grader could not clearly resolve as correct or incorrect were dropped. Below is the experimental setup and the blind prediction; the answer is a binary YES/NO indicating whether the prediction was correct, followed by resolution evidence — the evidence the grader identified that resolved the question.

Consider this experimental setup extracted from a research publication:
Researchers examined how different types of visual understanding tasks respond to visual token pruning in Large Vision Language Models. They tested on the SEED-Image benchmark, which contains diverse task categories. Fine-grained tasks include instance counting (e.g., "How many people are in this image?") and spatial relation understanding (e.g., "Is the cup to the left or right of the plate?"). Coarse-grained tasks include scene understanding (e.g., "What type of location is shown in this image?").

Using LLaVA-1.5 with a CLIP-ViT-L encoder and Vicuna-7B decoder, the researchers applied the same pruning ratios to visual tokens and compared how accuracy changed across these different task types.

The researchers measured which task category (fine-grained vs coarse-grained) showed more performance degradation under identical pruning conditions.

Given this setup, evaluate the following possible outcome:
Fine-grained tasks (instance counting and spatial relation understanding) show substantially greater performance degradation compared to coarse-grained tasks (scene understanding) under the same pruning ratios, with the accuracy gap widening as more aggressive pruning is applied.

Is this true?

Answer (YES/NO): YES